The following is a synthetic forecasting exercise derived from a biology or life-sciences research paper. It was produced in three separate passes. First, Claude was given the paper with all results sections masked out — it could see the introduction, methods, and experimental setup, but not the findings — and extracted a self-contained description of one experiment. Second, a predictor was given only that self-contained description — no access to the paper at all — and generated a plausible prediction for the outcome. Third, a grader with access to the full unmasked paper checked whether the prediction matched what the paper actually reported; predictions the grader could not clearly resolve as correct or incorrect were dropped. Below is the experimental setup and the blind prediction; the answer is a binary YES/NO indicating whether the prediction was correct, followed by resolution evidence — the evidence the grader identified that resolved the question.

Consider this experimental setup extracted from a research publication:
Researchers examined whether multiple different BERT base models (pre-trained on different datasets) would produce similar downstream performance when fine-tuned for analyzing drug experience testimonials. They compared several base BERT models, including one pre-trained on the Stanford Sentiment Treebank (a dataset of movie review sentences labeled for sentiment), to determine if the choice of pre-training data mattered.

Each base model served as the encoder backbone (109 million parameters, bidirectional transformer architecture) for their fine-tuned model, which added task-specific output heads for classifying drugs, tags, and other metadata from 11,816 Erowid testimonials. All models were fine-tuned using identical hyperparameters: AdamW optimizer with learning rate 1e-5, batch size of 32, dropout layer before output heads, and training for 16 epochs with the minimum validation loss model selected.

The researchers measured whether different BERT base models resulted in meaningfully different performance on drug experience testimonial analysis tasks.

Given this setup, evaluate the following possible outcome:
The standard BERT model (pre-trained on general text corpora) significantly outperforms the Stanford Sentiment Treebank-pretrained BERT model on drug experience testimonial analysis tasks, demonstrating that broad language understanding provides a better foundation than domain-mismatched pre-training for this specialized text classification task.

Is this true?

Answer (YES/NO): NO